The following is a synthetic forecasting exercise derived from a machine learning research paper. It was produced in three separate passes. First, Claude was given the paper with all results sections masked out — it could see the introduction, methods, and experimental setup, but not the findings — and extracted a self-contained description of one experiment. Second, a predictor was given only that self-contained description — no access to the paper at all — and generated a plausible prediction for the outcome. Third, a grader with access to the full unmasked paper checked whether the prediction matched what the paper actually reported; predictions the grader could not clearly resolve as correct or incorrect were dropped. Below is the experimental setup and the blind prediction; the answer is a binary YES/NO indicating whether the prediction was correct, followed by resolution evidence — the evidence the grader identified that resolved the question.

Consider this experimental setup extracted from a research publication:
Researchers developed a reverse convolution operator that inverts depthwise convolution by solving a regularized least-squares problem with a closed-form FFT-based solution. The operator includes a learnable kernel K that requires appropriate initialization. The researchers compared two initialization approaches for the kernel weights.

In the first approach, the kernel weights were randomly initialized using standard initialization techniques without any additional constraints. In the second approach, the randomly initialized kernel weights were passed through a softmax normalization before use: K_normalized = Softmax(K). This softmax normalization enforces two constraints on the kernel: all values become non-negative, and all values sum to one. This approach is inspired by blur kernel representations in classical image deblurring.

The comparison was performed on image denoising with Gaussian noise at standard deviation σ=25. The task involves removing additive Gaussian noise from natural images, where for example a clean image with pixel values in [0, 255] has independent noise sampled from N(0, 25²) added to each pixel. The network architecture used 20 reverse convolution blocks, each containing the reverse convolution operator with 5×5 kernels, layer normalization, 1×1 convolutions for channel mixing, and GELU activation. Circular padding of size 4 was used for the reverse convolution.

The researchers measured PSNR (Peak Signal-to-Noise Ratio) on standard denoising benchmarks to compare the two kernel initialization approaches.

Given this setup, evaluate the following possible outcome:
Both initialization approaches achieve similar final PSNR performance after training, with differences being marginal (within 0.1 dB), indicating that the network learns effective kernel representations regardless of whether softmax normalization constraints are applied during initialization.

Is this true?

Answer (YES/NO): NO